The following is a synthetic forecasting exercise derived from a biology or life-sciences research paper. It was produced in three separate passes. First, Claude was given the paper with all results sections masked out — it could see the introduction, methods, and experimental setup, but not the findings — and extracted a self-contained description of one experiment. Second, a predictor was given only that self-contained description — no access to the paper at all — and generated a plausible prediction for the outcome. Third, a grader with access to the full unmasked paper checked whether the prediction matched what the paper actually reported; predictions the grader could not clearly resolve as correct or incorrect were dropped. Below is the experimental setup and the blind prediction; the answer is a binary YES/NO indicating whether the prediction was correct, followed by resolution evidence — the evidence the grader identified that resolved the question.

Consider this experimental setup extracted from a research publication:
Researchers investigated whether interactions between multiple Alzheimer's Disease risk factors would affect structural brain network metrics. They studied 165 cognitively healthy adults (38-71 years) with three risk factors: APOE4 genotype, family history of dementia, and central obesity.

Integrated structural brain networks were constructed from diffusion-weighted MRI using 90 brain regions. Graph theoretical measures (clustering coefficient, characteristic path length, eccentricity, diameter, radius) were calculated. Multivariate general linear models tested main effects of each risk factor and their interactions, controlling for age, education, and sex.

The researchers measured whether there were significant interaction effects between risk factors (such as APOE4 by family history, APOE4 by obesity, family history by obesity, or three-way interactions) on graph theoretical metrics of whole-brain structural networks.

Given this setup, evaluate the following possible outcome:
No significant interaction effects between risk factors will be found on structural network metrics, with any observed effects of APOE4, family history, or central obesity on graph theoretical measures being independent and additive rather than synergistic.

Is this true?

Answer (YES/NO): YES